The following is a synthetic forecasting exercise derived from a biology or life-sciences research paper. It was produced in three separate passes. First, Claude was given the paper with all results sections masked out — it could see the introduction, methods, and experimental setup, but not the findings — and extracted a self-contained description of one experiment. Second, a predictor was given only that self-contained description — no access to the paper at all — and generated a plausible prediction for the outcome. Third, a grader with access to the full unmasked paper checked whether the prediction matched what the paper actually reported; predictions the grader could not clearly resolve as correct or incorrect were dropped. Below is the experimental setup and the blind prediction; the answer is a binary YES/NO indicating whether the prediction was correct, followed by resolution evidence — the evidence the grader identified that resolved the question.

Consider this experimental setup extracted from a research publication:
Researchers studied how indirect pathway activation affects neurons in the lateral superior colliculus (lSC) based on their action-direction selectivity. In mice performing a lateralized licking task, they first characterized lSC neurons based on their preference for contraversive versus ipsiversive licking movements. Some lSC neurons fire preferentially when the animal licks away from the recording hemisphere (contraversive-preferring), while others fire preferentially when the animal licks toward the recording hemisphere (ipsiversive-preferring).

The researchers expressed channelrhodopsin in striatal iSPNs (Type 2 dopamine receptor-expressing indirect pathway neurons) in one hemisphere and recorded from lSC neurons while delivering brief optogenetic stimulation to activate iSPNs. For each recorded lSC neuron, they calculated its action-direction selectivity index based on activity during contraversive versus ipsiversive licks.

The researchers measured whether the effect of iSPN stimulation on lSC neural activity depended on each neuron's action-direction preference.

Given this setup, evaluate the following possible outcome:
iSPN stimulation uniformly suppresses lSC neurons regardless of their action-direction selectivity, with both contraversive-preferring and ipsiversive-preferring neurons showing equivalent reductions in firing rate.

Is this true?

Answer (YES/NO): NO